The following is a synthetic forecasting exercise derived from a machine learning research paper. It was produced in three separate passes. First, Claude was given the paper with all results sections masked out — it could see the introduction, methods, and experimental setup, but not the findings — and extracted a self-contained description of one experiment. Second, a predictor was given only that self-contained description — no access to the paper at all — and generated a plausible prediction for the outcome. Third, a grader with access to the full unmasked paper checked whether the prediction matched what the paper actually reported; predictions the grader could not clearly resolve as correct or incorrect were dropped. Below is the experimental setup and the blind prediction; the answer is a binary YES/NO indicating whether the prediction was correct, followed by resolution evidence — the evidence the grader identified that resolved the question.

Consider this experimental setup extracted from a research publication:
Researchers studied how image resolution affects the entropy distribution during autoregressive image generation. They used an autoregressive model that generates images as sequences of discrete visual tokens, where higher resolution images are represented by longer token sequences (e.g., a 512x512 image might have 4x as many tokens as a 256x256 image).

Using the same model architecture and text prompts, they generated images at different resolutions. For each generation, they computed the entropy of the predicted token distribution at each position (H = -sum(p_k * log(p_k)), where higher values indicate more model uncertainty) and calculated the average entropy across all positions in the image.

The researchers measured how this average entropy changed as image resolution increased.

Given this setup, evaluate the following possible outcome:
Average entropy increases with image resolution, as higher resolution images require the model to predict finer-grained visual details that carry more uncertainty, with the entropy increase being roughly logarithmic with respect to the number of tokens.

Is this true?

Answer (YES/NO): NO